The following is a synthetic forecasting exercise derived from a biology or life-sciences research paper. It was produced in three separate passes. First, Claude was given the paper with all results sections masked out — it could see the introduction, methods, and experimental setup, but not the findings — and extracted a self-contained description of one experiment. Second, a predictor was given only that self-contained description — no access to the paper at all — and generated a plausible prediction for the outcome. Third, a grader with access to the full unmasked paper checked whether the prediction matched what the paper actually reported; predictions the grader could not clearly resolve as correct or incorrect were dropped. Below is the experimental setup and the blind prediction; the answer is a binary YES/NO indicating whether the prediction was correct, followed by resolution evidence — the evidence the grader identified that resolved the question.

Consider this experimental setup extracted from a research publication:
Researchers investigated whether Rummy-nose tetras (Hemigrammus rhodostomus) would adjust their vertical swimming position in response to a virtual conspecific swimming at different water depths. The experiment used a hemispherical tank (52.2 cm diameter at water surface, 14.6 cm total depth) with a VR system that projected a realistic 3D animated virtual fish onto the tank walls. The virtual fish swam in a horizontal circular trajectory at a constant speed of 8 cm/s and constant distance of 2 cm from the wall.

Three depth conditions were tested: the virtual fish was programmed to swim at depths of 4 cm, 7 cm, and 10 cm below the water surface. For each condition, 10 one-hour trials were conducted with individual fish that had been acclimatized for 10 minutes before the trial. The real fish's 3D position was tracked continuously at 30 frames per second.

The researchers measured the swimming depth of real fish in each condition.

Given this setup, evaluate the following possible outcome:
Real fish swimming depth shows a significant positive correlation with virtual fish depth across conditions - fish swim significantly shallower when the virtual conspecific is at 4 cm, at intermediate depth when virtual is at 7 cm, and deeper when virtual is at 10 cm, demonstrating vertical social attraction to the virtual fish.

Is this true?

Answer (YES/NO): YES